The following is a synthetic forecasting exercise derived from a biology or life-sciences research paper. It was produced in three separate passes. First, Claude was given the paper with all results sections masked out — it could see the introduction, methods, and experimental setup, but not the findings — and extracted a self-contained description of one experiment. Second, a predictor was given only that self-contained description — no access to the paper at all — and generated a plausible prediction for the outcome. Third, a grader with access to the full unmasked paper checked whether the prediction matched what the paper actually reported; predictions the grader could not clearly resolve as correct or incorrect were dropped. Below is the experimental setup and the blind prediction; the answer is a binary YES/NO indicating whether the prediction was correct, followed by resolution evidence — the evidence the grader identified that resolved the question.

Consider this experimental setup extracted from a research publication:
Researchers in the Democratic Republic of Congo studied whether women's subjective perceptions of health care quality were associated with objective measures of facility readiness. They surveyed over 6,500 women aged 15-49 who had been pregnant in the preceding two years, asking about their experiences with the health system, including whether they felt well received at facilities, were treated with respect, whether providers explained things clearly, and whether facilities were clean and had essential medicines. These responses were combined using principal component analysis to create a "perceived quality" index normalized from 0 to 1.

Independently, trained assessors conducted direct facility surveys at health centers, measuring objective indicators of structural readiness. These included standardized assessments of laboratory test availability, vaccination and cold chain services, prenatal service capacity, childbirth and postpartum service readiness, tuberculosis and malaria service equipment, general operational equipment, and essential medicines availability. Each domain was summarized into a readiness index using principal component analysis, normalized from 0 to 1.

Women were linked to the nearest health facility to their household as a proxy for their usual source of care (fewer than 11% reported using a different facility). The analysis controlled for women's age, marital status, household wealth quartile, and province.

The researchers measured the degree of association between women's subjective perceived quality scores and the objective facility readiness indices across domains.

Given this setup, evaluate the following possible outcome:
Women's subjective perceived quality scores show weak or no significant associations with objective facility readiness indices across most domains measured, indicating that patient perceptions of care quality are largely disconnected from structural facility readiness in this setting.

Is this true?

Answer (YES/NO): NO